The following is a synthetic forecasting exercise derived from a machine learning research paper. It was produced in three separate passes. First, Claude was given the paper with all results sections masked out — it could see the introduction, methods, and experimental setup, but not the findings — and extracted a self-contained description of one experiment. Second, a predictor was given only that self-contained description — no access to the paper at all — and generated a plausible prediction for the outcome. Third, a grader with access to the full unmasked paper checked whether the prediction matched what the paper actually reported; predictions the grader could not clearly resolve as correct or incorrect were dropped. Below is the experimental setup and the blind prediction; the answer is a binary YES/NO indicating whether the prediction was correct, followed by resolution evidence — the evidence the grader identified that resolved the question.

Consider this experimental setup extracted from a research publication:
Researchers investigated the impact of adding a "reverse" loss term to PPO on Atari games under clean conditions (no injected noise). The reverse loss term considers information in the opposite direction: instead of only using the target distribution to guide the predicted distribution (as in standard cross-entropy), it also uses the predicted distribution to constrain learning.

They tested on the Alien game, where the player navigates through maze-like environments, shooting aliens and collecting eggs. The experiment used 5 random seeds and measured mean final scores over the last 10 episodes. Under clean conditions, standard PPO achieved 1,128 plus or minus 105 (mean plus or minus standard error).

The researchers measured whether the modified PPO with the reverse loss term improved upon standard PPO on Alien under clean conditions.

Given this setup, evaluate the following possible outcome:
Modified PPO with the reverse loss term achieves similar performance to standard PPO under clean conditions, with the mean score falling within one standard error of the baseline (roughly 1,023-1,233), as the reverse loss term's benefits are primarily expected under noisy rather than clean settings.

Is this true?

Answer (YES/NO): YES